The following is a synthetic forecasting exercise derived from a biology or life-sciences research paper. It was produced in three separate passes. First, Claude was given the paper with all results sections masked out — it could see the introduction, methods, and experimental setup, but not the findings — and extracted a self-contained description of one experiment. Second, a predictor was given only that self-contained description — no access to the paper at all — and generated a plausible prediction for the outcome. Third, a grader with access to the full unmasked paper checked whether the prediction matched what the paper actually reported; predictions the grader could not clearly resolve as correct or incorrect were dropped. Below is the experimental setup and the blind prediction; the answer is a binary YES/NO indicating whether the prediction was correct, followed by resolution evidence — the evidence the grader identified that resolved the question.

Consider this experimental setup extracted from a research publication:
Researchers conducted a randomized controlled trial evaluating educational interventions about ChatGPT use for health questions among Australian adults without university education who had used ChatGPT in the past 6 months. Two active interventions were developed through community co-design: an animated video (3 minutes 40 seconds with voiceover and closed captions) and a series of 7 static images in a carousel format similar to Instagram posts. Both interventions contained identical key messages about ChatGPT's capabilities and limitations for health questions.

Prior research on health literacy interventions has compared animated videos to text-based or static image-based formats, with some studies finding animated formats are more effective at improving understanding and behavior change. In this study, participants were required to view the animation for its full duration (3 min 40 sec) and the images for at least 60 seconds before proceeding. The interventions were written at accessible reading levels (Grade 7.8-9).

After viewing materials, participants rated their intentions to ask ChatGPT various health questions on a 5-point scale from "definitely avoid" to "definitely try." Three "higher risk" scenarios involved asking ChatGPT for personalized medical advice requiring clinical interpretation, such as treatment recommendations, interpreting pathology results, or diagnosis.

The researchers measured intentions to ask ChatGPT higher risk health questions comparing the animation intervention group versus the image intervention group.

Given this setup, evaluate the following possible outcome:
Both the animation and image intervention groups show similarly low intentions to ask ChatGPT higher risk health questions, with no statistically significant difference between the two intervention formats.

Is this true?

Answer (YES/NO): NO